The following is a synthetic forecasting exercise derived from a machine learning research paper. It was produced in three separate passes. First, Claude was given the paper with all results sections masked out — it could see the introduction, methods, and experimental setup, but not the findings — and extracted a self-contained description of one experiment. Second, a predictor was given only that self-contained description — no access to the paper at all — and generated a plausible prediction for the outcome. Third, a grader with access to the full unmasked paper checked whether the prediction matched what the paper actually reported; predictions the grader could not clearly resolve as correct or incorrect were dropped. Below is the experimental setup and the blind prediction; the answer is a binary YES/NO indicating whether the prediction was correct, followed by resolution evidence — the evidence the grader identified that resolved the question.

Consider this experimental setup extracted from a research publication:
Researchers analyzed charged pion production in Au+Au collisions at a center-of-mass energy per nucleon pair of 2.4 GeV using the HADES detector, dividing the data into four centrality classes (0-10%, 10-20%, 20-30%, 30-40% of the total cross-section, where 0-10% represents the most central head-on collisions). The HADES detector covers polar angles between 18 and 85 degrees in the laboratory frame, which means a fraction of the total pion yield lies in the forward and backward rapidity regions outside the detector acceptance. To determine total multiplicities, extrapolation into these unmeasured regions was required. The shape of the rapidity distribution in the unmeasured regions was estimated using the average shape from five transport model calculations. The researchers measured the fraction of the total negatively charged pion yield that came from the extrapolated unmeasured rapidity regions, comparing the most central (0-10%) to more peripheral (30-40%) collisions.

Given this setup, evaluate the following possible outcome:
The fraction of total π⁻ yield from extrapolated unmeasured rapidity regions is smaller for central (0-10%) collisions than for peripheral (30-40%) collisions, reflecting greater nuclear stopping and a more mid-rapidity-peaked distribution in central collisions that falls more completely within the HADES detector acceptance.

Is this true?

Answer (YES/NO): YES